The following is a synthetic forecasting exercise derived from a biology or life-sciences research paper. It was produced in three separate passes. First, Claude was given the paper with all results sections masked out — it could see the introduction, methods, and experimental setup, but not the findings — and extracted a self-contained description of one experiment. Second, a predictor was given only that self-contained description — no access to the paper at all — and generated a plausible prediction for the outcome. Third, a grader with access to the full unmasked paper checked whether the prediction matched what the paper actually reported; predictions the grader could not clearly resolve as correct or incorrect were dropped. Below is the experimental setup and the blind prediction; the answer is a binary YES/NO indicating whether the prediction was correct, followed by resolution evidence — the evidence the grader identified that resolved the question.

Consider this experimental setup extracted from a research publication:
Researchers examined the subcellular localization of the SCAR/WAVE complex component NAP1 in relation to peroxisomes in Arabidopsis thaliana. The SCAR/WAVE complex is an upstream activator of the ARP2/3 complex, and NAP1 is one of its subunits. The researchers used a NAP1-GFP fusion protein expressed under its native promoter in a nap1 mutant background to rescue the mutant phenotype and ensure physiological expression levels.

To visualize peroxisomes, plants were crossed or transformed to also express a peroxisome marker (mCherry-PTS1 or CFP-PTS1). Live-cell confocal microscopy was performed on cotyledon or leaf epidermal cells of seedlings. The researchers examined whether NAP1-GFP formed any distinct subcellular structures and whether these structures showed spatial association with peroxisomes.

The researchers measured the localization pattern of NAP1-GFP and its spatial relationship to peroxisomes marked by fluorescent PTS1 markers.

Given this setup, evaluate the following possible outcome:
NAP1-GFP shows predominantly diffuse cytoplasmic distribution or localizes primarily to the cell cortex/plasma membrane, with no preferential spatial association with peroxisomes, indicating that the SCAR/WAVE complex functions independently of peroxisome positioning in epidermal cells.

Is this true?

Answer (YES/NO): NO